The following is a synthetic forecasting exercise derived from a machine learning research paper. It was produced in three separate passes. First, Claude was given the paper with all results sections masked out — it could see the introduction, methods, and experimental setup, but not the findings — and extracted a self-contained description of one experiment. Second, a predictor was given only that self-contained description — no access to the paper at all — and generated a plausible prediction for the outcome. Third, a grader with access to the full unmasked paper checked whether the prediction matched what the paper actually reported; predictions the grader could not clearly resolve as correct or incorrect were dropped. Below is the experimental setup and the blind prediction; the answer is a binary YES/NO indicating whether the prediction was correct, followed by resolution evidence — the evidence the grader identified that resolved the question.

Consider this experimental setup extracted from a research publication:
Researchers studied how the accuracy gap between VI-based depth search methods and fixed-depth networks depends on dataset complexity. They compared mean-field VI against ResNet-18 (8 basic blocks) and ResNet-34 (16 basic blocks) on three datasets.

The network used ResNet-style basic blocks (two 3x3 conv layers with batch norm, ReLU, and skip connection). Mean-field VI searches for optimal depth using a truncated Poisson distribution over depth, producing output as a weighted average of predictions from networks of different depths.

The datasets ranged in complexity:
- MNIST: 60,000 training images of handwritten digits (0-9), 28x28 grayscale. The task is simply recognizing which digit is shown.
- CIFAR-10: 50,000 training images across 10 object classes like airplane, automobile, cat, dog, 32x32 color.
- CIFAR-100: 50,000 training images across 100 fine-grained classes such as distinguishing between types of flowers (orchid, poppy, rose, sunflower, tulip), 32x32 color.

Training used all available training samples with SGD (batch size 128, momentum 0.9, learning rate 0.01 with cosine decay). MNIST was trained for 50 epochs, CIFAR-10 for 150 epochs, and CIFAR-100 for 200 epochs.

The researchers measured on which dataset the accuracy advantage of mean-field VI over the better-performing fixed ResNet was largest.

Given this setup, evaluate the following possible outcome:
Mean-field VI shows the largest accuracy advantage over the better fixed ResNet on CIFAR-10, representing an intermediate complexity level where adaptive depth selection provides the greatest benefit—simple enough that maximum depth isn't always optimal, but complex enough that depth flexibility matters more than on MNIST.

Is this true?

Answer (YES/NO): NO